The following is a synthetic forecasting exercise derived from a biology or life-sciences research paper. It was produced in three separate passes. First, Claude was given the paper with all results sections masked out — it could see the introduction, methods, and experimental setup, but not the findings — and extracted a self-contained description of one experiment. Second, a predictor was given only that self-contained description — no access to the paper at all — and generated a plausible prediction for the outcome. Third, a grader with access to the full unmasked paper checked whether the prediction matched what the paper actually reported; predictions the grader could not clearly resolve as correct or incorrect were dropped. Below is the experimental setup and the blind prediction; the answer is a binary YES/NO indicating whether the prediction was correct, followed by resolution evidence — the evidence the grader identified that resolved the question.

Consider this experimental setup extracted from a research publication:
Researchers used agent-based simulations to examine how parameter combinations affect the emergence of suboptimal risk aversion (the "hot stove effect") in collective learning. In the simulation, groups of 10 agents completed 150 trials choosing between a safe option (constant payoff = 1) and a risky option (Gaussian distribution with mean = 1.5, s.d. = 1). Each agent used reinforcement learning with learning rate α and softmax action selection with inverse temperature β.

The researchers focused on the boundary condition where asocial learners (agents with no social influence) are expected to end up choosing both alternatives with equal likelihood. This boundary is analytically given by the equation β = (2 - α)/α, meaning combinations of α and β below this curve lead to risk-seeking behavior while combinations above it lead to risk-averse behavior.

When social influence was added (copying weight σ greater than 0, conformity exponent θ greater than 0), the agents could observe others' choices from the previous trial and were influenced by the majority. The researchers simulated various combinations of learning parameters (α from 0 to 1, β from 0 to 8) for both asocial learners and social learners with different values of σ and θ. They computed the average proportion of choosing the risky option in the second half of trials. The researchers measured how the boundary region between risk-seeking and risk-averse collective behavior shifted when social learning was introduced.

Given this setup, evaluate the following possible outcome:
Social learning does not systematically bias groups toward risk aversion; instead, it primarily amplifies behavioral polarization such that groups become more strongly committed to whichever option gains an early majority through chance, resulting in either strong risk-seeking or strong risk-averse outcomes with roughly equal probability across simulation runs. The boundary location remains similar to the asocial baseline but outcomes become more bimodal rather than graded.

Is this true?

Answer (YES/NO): NO